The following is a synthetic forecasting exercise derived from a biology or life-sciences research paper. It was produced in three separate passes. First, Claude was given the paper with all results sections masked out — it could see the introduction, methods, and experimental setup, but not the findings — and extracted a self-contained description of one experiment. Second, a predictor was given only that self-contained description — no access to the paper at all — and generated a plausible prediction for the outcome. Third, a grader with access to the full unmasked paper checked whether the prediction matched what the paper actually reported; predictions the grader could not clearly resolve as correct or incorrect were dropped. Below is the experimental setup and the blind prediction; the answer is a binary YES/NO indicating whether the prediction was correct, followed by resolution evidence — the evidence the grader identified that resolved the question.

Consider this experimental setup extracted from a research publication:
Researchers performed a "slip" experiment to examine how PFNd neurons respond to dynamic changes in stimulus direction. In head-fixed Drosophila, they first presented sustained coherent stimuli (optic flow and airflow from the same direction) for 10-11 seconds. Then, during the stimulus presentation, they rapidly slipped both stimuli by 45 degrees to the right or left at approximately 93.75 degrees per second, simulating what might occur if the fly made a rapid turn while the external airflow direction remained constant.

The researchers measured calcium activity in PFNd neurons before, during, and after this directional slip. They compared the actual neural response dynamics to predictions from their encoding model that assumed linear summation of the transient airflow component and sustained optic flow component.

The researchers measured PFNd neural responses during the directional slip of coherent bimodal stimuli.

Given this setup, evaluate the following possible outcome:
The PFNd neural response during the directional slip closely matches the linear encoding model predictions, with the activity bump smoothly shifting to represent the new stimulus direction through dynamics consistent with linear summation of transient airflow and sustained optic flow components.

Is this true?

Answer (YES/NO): YES